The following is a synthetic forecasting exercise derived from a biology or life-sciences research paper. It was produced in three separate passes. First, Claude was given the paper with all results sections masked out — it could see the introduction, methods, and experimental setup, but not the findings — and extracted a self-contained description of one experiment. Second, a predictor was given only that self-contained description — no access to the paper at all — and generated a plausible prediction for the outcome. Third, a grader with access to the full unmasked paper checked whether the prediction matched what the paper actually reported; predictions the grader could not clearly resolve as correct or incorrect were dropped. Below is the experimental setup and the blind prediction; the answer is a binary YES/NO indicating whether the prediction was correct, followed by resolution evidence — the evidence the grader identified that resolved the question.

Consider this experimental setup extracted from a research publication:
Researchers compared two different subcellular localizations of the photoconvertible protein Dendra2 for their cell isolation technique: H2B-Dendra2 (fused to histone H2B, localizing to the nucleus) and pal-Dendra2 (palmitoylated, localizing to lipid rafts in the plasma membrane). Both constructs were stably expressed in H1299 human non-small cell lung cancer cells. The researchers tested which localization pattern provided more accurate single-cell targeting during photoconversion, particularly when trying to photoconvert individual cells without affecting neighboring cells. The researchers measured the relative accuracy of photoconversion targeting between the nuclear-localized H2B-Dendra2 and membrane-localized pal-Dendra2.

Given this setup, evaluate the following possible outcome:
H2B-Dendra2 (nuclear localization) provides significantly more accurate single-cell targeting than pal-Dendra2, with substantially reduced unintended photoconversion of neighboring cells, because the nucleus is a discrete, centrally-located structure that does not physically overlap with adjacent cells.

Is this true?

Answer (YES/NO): YES